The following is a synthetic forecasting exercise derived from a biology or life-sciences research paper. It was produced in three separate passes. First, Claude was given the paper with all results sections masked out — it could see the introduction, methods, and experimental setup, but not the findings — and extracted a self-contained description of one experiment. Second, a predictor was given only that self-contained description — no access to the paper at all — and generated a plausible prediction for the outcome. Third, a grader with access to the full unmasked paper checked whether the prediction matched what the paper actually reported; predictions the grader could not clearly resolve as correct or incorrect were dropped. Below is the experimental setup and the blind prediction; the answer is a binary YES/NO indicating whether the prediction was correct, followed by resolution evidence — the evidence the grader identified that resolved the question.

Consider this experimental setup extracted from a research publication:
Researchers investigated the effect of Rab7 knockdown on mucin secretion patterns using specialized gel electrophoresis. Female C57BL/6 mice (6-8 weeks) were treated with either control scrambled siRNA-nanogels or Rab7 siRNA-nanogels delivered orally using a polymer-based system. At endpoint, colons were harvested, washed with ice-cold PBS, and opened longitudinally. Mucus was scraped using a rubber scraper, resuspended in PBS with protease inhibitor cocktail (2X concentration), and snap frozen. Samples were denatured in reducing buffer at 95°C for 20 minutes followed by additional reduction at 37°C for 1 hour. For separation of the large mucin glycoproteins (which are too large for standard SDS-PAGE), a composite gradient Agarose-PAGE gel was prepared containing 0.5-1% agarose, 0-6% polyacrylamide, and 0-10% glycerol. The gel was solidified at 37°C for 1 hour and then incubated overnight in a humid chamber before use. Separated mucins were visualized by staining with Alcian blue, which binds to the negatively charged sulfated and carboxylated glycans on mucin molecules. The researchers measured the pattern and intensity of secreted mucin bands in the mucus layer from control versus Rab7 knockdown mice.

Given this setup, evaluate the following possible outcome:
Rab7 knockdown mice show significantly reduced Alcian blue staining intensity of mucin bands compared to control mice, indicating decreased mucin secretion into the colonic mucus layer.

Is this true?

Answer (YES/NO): NO